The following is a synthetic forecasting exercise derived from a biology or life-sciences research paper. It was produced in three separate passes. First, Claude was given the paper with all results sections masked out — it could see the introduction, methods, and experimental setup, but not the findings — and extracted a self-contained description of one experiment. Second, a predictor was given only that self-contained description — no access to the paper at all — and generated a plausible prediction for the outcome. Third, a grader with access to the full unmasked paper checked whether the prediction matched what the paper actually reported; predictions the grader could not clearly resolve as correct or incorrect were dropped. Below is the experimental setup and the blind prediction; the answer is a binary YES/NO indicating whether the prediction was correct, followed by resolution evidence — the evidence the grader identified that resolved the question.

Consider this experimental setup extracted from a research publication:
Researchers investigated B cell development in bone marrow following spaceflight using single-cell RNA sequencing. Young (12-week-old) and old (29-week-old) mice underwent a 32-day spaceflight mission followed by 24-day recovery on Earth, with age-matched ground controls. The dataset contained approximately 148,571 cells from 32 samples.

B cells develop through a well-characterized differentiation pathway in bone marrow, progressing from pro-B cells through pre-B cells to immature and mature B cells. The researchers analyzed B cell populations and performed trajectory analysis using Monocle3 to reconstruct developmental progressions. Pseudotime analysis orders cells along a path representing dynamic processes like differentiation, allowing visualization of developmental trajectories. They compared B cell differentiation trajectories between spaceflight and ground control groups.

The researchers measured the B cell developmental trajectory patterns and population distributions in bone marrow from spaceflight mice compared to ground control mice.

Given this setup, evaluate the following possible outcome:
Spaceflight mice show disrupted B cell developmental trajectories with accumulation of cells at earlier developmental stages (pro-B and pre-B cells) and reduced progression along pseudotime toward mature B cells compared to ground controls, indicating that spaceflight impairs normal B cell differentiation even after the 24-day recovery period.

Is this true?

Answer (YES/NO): NO